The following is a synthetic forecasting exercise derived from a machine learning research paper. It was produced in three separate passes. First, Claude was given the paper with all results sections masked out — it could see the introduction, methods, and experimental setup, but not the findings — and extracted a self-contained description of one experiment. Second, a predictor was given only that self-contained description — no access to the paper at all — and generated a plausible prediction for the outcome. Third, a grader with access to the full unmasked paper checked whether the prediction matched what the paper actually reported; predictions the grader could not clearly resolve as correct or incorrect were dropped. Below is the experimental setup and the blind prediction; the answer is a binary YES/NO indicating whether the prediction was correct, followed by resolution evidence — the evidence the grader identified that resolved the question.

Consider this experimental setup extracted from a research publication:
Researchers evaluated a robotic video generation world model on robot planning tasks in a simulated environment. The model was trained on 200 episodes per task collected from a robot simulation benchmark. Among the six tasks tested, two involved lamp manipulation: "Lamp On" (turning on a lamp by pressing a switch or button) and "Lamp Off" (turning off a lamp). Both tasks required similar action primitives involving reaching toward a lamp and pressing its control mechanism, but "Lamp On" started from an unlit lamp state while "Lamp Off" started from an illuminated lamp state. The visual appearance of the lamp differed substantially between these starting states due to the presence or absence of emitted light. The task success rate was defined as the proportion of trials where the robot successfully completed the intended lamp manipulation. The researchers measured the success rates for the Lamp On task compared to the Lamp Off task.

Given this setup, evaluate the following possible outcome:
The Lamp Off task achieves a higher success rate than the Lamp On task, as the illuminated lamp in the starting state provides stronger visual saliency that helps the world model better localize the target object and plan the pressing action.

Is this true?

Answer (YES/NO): YES